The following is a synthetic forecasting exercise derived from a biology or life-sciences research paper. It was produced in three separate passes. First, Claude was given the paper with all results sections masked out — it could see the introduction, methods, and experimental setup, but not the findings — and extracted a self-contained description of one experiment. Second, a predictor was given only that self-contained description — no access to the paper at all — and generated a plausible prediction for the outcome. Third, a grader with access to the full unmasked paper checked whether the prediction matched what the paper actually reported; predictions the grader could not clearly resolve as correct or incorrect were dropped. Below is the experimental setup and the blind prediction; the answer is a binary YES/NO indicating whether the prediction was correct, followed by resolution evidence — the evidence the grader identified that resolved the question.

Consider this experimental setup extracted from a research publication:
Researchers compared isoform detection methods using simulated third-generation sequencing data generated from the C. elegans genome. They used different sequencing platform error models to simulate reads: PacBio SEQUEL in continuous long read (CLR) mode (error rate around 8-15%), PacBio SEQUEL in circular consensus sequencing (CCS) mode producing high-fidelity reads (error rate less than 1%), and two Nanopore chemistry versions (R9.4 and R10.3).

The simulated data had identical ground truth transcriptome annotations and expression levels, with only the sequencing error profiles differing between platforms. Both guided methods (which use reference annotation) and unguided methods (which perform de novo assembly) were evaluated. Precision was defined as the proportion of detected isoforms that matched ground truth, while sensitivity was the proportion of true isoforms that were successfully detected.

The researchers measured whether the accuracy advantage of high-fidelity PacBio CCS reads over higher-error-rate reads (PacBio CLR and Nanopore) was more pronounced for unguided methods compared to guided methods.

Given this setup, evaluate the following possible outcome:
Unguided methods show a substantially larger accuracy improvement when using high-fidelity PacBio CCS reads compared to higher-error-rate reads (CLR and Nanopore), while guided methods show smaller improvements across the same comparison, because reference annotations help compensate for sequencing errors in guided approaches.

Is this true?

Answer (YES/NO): NO